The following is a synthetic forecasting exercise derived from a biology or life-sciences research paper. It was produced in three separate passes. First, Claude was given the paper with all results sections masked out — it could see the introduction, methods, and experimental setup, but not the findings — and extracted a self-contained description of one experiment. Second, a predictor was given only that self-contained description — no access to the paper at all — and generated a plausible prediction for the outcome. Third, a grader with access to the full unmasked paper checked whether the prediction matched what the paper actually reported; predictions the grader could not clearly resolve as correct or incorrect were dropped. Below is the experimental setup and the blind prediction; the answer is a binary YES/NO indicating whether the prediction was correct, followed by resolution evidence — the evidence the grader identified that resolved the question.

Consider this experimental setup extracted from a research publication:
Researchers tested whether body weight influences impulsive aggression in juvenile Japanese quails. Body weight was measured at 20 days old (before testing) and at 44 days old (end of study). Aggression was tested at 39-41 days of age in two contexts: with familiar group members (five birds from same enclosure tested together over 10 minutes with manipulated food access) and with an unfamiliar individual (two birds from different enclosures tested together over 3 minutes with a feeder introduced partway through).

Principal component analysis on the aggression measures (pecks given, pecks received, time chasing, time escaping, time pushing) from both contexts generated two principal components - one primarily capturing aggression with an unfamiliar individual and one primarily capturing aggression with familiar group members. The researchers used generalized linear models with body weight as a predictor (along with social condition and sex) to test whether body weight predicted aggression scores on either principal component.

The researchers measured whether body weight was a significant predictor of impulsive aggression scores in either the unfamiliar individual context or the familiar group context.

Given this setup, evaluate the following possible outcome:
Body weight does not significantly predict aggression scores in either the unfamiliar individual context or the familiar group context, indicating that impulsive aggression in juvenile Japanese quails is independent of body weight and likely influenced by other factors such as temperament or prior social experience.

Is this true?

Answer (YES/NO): NO